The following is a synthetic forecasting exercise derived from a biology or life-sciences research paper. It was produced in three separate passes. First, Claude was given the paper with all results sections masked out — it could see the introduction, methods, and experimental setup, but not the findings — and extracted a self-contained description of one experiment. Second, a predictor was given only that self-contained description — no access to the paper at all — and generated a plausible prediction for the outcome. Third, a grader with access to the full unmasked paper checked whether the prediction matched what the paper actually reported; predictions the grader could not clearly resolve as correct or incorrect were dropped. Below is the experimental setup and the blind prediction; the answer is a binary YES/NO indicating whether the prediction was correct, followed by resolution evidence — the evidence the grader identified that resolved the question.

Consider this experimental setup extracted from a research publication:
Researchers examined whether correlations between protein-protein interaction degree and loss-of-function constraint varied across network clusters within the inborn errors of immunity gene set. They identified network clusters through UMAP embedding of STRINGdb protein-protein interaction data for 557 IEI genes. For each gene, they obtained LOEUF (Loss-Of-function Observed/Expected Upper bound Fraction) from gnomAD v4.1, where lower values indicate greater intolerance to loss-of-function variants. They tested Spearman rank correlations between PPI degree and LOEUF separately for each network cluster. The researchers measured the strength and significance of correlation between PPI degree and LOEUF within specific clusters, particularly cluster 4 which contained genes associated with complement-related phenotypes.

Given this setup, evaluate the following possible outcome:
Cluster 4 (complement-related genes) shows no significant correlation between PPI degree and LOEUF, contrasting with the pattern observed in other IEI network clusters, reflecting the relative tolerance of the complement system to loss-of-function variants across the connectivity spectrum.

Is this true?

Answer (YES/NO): NO